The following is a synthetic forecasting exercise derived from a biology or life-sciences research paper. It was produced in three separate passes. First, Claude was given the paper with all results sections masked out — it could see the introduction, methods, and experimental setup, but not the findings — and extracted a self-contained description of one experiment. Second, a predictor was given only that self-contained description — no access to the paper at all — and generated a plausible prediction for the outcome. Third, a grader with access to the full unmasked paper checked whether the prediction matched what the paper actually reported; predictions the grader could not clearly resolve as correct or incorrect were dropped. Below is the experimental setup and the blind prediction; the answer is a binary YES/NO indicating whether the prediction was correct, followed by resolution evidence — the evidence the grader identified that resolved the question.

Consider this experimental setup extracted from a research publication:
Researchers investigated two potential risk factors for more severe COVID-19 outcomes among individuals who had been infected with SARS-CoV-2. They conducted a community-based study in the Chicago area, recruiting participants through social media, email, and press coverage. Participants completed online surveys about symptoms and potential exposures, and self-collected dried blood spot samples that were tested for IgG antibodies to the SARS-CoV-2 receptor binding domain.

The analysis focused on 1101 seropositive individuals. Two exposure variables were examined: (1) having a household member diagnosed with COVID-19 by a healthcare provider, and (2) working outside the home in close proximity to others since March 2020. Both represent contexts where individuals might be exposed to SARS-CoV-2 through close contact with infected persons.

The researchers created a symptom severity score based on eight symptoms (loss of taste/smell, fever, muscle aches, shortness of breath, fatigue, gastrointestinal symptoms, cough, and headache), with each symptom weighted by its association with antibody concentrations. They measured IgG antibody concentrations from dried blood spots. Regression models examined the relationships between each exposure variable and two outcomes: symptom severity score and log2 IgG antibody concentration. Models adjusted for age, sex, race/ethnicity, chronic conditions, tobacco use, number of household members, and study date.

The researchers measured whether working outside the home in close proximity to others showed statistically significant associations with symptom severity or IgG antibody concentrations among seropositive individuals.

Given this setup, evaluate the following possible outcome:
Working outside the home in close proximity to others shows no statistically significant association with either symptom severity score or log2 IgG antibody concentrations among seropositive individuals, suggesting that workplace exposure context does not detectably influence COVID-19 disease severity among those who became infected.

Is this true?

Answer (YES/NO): YES